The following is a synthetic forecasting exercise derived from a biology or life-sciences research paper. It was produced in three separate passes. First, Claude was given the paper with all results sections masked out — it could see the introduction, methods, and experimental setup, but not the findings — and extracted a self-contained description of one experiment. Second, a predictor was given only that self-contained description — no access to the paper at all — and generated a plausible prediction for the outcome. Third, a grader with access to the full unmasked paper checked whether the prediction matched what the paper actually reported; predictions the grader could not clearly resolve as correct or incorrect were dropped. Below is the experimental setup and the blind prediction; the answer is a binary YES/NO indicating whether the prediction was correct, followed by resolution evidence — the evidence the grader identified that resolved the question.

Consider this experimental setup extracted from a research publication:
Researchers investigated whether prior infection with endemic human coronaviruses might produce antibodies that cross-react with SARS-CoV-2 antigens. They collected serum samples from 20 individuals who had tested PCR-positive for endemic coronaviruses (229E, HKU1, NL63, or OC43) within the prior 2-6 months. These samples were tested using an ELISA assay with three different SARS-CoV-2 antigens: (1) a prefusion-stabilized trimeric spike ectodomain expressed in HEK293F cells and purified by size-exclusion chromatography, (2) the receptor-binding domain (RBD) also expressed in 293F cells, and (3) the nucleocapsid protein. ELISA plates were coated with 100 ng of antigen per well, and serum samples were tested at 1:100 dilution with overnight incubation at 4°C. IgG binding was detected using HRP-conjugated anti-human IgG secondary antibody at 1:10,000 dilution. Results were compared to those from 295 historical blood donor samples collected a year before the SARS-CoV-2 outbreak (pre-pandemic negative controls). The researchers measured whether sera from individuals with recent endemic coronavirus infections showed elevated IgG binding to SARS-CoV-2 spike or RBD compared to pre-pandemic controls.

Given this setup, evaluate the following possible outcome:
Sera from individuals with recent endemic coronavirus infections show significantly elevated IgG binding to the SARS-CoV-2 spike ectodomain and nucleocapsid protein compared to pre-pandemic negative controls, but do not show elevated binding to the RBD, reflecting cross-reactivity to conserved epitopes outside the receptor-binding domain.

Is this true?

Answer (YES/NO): NO